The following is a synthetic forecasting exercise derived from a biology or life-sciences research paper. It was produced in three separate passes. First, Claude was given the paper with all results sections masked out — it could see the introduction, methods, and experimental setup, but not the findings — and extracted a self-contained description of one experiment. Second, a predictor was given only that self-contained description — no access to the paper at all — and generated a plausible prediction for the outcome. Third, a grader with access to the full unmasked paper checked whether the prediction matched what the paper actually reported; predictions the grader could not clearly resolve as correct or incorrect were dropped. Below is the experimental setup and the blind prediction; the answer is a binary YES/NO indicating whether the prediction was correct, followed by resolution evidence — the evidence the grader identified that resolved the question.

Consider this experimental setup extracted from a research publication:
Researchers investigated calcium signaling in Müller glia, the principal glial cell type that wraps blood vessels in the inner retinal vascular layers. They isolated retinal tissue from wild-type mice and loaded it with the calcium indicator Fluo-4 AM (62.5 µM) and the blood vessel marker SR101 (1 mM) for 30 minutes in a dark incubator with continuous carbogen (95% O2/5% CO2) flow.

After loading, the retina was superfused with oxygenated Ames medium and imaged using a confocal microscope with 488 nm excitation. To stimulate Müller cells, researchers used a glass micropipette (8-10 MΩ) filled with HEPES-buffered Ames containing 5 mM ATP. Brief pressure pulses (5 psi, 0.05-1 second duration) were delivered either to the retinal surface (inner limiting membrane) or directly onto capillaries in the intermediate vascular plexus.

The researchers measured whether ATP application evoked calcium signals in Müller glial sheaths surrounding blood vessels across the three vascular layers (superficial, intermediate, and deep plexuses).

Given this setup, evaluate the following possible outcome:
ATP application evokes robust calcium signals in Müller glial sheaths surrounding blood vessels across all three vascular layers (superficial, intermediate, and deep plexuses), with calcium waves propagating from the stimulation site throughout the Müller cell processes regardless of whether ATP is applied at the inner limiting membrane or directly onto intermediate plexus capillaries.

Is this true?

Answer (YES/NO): YES